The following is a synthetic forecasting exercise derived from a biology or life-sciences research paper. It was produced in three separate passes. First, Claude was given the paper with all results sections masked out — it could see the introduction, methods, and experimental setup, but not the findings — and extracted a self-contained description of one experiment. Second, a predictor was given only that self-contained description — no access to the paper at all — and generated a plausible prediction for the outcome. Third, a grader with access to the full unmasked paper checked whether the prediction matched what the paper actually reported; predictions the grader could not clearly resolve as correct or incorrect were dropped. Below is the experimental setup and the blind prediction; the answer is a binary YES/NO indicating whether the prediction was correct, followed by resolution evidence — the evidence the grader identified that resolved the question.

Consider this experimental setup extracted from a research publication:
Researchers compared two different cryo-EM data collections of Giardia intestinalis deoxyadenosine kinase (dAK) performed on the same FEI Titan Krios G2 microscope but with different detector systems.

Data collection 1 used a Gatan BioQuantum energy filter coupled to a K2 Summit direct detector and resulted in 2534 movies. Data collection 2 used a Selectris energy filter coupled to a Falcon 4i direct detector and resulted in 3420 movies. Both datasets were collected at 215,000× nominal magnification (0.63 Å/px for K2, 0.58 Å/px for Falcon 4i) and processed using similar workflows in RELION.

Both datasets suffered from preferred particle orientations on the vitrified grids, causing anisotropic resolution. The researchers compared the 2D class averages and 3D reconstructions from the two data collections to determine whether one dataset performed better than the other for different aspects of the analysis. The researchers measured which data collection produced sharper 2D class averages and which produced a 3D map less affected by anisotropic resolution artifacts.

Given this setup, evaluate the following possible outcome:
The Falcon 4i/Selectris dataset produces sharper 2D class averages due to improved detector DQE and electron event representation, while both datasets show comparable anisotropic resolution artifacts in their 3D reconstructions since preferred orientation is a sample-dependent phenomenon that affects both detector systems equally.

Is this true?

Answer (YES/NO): NO